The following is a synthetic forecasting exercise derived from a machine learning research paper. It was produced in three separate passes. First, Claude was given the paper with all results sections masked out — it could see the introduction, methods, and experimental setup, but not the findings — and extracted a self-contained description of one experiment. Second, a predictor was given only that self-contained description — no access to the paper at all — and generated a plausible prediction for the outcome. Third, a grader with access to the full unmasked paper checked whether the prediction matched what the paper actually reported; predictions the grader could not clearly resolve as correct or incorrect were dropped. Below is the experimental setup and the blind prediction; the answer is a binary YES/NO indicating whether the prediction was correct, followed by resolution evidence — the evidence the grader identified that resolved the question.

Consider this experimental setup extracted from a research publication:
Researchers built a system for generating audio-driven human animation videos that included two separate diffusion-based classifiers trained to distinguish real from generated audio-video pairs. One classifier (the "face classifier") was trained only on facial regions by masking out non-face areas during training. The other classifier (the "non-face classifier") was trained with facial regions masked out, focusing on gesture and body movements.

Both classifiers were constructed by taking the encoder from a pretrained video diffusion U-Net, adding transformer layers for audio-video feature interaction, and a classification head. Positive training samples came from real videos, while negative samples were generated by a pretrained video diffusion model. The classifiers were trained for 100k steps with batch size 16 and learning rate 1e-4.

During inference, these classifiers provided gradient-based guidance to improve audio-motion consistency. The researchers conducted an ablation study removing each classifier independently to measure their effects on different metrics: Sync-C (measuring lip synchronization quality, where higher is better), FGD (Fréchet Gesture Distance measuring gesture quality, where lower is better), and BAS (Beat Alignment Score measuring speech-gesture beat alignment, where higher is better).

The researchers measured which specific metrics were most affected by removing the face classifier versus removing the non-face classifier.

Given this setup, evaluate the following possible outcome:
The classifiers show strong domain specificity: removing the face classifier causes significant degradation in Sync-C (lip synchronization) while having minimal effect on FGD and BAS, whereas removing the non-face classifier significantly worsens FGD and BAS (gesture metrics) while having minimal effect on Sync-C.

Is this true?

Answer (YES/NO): YES